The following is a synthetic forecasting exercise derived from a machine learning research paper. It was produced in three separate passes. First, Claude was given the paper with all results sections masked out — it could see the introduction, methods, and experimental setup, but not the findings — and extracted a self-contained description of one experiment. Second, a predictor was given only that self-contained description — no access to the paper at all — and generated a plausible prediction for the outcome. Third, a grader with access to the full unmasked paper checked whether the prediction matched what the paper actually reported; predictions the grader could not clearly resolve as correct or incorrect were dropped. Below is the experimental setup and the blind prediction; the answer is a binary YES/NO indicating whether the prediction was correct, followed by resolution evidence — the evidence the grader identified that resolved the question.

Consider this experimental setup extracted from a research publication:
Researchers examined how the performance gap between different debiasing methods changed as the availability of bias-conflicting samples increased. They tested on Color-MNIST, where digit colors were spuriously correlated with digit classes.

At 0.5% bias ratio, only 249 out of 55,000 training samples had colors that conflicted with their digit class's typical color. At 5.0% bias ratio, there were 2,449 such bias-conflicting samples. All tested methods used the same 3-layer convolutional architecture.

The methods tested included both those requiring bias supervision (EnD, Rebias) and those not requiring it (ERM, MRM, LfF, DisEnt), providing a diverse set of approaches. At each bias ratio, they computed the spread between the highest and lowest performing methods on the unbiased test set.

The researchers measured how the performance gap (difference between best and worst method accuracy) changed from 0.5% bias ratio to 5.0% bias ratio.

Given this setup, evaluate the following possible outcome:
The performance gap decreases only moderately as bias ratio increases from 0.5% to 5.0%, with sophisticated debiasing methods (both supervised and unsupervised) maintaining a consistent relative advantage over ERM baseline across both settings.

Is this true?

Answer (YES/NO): NO